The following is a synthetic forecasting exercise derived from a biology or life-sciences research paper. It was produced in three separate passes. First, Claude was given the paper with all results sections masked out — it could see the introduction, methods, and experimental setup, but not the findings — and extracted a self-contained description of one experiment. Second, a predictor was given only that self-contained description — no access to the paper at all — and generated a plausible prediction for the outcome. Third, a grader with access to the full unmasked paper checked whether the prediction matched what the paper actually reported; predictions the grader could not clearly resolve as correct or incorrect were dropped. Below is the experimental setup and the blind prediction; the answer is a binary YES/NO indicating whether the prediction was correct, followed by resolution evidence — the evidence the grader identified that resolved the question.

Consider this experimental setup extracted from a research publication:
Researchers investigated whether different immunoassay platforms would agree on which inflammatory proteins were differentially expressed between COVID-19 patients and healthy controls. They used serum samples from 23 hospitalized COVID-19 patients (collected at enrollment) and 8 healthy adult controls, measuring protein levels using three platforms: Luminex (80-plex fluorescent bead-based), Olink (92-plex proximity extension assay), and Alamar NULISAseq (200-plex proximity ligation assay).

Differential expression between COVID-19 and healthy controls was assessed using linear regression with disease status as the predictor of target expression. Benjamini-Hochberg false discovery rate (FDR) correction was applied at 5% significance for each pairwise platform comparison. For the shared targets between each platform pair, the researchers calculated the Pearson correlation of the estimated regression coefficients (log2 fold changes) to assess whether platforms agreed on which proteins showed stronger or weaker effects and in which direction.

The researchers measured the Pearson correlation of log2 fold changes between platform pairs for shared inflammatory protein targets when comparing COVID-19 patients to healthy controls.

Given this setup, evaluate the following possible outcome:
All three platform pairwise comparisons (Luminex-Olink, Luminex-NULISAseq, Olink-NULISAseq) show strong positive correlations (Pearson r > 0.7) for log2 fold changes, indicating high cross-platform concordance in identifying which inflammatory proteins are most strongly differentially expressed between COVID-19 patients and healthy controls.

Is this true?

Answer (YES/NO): YES